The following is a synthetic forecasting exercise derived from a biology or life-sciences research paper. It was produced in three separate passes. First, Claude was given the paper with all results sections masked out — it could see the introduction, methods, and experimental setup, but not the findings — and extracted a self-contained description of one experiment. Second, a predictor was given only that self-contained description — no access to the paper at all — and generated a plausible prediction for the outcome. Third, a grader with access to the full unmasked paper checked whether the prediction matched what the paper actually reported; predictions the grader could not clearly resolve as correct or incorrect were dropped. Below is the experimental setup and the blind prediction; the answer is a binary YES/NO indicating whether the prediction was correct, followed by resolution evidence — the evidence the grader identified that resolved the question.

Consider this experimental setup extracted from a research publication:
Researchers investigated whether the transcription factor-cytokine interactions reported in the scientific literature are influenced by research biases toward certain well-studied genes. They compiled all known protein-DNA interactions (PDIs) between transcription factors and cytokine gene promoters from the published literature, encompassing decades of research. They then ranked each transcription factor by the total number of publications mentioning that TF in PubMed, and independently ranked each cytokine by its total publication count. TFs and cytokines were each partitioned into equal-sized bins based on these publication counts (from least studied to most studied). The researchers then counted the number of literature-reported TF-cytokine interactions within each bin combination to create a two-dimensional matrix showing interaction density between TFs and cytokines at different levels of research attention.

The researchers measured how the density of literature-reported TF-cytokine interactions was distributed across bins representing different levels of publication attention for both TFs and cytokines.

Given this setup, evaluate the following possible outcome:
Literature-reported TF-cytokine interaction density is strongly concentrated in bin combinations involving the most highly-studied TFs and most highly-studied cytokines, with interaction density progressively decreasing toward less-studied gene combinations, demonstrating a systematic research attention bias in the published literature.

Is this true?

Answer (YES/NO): YES